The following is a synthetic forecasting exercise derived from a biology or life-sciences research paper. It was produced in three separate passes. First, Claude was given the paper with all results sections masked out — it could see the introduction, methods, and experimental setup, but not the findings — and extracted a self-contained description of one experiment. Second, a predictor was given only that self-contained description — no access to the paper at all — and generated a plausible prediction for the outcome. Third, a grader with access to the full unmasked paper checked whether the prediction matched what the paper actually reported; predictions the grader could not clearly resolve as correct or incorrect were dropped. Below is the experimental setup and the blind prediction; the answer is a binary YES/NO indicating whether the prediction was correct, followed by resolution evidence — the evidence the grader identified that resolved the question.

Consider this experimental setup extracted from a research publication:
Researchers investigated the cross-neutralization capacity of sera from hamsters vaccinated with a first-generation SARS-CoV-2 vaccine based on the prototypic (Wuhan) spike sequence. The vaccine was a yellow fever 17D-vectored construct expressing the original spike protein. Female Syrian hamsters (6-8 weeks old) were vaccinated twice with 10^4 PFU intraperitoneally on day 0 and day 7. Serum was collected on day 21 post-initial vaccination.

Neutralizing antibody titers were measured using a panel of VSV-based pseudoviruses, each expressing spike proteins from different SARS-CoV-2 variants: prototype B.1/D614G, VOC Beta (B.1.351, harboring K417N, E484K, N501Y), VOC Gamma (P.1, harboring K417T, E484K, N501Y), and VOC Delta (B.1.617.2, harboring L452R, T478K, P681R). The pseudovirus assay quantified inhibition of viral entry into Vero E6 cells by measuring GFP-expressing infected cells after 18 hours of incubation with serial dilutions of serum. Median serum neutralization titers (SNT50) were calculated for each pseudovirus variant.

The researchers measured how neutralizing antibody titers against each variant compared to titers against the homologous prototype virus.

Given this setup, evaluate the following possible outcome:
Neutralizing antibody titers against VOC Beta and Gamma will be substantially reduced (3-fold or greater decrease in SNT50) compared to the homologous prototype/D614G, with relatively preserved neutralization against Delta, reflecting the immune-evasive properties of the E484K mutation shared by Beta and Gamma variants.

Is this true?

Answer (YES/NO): YES